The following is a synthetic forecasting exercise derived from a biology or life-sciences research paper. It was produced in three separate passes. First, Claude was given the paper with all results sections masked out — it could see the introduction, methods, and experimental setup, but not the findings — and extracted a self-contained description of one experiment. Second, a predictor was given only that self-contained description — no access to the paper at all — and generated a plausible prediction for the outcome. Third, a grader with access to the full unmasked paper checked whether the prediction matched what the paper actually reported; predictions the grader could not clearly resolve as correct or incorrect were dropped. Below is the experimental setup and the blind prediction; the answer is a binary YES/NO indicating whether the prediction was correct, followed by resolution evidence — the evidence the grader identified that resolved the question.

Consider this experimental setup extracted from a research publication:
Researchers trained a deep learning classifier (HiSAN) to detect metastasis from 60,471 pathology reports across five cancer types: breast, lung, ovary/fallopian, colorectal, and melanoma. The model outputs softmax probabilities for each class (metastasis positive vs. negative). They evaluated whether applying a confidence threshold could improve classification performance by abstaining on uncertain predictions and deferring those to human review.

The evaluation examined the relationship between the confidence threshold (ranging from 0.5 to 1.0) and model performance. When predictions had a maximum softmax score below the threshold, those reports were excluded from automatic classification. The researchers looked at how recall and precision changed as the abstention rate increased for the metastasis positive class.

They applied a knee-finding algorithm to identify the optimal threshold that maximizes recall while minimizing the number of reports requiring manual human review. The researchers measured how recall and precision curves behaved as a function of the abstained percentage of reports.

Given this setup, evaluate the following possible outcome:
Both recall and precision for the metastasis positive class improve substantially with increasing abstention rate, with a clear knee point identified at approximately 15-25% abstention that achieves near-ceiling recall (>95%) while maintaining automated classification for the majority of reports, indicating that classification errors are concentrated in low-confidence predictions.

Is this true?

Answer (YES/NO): NO